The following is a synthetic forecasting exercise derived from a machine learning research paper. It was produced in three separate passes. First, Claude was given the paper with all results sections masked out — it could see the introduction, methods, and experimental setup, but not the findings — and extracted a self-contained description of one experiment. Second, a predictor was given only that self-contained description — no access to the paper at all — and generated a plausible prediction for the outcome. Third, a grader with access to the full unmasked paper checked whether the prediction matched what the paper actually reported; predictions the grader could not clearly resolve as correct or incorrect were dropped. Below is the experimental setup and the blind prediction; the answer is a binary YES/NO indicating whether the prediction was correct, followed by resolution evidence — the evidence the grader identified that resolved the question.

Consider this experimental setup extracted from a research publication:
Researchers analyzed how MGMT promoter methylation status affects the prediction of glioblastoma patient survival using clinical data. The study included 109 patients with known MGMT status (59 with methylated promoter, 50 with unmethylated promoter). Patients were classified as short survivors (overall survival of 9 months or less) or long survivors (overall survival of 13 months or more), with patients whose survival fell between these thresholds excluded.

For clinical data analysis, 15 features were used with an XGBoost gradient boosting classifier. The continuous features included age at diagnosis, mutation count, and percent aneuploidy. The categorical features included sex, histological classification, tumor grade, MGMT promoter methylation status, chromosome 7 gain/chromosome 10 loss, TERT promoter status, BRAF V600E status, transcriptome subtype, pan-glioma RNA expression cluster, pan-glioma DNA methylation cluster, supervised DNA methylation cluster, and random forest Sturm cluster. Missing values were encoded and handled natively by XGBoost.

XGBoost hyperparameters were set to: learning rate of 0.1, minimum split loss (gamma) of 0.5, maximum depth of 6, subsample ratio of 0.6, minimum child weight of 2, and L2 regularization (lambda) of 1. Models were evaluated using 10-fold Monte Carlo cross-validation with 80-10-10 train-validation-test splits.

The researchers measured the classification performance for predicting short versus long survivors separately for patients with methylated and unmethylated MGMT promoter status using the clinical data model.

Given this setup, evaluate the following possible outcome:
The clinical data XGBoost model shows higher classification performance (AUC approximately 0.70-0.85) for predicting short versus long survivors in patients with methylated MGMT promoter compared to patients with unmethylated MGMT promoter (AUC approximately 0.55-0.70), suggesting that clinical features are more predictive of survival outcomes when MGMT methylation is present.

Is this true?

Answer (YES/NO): NO